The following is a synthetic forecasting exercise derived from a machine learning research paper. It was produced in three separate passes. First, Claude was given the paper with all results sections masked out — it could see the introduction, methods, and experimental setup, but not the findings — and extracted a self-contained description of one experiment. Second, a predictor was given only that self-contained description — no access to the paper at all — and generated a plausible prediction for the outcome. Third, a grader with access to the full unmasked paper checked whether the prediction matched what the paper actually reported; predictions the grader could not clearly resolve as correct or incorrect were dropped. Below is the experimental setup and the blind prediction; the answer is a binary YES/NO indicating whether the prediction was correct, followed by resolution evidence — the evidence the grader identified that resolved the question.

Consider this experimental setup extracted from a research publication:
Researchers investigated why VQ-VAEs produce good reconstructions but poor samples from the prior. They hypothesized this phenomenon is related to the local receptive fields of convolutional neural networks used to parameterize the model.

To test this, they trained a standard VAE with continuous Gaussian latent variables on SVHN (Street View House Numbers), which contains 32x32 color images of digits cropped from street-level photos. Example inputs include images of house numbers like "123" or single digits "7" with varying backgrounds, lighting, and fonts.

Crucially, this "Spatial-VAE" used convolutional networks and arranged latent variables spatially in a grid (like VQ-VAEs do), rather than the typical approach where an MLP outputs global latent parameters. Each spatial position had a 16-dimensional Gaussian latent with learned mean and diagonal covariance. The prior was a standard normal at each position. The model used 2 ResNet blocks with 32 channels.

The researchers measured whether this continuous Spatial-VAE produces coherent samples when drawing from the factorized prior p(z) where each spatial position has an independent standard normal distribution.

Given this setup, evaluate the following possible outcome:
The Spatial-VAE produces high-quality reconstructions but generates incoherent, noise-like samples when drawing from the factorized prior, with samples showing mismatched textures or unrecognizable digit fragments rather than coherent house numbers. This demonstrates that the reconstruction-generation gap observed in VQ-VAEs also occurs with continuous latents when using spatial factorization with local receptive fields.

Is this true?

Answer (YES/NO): YES